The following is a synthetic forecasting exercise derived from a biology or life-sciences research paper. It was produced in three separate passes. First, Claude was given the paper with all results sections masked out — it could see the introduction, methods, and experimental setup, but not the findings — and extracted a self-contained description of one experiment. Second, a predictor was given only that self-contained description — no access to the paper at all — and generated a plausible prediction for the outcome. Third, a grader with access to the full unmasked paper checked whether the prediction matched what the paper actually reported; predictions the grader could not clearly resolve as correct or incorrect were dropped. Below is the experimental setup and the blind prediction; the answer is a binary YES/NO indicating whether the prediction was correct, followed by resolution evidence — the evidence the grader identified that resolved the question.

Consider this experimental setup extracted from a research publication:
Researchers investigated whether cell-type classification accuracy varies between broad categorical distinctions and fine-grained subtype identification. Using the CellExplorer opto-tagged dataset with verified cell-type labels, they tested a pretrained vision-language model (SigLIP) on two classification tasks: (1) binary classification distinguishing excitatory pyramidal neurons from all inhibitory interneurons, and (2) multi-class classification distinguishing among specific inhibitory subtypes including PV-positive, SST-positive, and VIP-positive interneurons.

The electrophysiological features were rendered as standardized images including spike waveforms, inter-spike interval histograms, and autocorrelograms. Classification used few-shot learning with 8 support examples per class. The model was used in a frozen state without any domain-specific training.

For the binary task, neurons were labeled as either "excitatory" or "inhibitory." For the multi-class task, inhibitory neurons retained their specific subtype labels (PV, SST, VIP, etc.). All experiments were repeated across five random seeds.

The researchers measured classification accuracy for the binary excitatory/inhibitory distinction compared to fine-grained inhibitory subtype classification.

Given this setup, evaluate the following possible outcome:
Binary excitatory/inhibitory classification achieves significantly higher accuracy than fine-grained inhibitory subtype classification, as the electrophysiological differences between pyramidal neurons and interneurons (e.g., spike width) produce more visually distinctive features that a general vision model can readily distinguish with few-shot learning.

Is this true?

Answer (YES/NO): YES